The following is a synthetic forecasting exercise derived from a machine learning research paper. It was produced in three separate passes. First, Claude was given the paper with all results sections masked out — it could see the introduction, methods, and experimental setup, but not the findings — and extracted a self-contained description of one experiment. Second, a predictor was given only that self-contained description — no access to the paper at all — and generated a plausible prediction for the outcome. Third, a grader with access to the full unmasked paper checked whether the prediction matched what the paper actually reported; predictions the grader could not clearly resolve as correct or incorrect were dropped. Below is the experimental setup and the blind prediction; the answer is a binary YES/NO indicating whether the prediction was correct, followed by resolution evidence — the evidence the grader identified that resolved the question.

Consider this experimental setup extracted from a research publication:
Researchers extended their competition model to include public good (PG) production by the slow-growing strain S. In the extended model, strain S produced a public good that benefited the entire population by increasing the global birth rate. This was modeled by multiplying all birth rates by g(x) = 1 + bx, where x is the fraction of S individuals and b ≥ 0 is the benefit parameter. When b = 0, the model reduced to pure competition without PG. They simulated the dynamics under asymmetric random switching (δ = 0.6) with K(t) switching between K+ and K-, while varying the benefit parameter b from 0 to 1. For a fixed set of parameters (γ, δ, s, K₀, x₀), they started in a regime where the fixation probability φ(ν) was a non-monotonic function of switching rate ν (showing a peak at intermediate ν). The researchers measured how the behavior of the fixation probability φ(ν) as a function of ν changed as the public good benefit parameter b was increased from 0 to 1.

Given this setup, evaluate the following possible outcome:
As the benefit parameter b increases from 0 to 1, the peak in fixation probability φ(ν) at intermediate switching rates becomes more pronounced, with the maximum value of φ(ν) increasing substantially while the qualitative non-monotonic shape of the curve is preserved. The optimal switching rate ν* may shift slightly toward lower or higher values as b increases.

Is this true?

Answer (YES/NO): NO